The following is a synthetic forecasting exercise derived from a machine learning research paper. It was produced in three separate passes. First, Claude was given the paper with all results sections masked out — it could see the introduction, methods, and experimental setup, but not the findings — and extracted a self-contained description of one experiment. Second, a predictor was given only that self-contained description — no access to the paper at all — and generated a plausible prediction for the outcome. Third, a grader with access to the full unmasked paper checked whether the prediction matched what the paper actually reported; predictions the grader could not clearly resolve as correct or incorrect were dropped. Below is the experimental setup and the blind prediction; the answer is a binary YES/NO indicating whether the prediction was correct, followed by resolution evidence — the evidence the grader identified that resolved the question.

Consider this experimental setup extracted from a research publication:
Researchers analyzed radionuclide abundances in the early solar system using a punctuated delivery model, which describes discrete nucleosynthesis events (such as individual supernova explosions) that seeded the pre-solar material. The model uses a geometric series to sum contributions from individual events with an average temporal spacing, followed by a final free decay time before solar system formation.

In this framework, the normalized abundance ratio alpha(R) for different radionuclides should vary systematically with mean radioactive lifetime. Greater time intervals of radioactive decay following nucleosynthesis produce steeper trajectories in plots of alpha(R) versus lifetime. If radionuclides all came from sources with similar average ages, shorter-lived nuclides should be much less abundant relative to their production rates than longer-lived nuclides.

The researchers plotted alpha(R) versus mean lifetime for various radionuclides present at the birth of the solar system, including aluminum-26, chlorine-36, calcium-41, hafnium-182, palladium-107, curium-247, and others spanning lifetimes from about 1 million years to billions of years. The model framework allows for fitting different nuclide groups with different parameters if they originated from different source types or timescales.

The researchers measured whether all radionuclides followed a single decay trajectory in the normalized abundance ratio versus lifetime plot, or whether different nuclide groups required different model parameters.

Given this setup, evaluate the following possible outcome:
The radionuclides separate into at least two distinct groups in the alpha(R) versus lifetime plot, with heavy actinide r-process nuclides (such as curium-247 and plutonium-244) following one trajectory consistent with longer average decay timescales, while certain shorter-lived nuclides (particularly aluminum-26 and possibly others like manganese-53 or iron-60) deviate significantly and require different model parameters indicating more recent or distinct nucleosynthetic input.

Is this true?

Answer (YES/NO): YES